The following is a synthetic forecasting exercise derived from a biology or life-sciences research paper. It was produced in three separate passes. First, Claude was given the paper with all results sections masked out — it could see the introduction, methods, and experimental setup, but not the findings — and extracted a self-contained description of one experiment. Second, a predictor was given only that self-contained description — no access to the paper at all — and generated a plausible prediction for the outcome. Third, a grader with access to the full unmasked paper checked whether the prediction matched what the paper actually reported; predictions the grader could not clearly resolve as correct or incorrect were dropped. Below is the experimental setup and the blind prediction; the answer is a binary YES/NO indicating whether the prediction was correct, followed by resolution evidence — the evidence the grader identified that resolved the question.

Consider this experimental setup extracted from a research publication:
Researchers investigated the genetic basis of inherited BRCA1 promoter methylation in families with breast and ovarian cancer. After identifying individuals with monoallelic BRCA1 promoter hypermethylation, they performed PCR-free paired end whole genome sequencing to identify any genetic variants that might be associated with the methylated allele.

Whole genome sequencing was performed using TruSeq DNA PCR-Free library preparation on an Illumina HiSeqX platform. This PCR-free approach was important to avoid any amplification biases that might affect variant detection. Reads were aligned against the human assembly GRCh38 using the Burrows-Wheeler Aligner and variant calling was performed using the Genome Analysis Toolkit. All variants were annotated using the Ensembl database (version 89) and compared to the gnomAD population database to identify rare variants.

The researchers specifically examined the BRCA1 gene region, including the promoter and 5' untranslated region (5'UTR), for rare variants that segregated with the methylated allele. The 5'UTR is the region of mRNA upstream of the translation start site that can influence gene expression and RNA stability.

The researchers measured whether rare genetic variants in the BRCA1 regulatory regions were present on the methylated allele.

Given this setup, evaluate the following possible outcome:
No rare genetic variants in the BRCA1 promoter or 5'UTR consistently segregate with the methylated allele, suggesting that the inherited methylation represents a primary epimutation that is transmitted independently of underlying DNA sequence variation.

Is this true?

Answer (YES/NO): NO